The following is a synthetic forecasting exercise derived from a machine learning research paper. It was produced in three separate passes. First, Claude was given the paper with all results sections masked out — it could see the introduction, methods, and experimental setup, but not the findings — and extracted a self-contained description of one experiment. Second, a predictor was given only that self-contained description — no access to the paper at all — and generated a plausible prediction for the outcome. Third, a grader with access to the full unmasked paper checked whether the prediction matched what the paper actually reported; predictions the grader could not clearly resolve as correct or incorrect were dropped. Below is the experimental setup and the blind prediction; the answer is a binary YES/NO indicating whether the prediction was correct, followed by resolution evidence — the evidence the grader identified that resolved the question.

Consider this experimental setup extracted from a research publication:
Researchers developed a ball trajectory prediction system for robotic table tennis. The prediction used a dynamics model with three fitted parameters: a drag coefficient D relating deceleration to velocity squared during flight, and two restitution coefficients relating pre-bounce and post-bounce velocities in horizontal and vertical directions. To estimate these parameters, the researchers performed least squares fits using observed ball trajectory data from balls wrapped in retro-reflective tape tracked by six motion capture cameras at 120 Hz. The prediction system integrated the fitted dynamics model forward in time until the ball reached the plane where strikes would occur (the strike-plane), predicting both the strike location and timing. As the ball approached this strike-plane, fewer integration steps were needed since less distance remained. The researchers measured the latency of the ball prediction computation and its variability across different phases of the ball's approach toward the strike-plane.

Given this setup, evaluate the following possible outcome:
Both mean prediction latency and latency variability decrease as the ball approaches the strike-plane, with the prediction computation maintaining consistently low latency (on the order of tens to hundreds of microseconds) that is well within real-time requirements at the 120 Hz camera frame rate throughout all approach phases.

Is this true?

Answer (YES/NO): NO